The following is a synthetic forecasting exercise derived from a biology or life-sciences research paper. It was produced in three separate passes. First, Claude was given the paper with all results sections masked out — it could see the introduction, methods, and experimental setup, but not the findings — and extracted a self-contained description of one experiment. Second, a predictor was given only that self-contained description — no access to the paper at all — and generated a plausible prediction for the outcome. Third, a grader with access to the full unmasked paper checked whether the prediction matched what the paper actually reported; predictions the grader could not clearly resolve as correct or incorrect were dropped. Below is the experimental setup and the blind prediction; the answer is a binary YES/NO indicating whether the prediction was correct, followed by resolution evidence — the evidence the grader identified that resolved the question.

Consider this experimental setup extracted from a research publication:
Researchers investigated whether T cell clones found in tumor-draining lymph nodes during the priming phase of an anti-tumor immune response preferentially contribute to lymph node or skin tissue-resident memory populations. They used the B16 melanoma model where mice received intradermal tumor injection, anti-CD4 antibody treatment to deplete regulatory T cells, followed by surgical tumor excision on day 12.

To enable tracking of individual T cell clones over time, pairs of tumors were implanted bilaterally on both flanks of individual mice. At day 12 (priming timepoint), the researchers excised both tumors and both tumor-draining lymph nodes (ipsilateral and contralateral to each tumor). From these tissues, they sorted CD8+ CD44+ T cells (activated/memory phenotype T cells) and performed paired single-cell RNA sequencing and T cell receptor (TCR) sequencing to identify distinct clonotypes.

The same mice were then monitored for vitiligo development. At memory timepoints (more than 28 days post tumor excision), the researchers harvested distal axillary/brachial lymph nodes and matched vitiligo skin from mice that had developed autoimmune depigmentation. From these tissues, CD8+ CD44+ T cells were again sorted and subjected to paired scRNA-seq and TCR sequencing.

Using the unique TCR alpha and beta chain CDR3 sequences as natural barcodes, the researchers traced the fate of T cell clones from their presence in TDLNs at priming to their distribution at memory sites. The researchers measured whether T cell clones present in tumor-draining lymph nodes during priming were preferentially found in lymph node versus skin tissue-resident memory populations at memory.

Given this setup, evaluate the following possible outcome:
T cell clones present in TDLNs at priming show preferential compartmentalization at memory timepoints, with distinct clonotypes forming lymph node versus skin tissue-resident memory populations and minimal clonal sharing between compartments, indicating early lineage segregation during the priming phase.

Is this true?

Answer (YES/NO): NO